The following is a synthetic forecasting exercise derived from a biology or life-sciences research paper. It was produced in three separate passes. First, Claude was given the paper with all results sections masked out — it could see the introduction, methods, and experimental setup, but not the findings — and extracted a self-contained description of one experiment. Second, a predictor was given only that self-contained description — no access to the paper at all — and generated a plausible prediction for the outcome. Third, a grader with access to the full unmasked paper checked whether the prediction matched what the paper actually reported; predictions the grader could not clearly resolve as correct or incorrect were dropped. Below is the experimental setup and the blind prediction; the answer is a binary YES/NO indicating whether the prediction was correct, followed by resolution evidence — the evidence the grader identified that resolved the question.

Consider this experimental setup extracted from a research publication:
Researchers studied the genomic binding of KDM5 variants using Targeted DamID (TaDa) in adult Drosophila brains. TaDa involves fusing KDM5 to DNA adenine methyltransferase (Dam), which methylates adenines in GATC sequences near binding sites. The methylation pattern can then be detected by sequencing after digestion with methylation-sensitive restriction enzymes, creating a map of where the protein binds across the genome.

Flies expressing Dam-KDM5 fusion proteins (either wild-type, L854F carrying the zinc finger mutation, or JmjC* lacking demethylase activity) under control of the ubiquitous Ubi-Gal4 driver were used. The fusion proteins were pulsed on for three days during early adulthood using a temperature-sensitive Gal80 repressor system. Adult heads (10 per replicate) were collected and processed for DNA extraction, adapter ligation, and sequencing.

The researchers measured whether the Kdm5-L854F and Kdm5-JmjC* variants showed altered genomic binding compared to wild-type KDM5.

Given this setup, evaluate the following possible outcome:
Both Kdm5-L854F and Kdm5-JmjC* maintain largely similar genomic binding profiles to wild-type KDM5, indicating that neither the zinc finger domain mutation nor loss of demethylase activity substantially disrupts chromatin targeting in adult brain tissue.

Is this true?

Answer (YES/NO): YES